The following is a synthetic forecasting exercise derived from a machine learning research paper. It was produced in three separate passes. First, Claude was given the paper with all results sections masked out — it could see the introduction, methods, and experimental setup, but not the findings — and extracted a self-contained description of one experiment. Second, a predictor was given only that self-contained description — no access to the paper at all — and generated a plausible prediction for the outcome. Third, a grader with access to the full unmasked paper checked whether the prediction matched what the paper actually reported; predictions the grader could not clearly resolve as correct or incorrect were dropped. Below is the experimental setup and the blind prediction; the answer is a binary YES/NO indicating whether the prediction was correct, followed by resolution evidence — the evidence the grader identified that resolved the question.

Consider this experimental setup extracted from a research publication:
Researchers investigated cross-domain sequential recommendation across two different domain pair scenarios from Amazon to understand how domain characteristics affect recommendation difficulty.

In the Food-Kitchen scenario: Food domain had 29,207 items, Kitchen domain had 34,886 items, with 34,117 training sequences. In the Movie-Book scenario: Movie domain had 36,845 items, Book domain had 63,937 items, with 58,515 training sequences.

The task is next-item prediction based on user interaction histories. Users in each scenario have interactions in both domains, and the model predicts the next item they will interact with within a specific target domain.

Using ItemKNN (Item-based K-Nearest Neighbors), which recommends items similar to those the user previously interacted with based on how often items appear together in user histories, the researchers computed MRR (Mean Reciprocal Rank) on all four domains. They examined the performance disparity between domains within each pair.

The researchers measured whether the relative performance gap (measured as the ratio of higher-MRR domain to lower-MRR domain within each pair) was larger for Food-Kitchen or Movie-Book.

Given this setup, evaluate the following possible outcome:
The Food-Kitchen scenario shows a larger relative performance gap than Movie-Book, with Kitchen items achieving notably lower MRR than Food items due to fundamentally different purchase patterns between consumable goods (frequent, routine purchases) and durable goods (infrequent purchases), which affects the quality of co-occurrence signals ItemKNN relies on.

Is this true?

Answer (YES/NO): NO